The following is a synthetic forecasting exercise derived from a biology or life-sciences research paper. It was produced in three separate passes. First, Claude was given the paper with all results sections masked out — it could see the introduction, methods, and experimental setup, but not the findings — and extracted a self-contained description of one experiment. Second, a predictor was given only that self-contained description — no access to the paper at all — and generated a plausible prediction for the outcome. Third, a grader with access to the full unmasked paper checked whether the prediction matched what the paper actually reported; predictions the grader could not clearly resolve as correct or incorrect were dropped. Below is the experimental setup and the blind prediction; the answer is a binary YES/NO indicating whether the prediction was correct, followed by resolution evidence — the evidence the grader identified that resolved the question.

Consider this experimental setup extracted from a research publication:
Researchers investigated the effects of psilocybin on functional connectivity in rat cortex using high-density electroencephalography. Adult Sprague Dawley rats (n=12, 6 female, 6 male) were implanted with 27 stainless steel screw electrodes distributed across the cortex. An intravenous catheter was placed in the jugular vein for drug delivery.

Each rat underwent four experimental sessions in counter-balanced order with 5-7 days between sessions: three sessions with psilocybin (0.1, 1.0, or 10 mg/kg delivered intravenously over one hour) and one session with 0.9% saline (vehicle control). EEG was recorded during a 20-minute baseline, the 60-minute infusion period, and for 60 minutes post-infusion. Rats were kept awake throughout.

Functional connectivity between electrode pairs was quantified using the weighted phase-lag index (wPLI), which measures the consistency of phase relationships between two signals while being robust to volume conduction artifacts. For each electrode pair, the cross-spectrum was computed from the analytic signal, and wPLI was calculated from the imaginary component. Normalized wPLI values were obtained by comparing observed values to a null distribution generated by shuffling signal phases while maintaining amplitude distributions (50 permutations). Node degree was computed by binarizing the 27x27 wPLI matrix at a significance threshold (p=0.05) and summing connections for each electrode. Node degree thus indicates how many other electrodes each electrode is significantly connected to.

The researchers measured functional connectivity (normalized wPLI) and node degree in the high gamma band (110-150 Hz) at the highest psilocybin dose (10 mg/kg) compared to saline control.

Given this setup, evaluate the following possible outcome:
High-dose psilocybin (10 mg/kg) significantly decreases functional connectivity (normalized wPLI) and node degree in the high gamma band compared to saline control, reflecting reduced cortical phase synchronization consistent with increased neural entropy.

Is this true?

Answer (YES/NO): NO